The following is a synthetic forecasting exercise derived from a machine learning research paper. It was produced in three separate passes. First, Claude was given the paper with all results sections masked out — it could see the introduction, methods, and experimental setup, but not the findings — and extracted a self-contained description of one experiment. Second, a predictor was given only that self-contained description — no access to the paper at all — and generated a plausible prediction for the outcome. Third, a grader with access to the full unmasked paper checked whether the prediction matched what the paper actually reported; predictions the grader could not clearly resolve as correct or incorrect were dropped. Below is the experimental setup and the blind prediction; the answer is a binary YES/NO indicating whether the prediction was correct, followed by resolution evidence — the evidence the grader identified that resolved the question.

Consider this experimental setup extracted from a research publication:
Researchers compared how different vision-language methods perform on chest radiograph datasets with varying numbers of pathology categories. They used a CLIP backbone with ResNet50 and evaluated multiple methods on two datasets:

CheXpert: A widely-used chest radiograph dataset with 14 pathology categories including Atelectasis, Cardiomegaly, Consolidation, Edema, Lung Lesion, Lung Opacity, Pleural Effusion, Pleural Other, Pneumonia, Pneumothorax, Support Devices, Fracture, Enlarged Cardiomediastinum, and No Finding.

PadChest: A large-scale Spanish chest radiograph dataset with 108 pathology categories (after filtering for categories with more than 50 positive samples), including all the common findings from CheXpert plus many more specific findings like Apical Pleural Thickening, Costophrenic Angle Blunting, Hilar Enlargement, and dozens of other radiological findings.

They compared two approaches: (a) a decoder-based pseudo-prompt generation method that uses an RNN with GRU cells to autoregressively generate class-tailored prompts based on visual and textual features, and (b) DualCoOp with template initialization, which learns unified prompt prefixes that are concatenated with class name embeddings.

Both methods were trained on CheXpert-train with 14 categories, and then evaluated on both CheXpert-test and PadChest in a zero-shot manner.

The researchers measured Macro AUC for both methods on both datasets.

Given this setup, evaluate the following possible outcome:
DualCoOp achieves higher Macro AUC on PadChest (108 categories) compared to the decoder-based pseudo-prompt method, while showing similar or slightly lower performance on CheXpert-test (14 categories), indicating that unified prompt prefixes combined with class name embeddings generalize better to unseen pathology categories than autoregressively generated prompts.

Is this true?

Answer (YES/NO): YES